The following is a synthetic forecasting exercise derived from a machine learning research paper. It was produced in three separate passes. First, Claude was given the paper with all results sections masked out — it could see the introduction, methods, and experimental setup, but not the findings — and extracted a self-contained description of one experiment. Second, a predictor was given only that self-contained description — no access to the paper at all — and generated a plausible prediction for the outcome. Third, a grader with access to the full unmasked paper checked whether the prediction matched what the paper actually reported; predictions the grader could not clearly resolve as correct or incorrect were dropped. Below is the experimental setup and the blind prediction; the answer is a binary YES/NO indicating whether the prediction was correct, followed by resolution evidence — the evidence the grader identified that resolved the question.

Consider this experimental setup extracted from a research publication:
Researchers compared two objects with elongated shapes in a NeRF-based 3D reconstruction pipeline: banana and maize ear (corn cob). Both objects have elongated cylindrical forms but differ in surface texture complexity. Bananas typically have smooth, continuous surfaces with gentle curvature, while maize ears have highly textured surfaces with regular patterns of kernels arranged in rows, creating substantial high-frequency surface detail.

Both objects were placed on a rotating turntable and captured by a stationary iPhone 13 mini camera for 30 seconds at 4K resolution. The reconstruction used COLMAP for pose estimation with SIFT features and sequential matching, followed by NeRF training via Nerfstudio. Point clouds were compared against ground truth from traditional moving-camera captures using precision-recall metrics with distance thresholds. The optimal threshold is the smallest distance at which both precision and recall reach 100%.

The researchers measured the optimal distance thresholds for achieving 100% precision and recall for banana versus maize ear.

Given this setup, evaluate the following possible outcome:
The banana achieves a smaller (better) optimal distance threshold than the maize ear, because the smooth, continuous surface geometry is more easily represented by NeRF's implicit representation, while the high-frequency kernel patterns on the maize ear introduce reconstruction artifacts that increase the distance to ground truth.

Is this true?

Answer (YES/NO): NO